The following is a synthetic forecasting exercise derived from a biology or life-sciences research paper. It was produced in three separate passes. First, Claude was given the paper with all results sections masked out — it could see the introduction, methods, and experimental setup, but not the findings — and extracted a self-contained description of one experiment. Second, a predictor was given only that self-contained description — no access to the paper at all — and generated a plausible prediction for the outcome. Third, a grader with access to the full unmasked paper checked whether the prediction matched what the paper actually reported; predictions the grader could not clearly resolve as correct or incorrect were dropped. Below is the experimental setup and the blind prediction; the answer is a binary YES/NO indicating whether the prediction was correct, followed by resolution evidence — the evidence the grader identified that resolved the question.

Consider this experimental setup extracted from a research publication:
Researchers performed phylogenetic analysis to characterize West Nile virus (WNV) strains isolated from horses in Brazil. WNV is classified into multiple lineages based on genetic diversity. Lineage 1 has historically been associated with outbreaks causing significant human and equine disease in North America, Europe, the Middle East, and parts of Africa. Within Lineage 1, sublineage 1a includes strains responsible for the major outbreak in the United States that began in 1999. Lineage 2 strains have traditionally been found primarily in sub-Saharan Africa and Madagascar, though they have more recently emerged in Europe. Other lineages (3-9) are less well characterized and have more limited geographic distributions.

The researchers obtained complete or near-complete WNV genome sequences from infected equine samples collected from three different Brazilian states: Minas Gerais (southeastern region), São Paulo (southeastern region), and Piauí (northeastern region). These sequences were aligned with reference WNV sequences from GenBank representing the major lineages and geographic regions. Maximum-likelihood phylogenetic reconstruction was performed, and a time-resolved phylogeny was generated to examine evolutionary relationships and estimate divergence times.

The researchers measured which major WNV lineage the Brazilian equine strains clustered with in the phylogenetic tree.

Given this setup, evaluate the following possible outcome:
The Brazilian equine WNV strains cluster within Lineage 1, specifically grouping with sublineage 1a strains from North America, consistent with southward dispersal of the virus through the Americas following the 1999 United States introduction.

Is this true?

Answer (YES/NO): YES